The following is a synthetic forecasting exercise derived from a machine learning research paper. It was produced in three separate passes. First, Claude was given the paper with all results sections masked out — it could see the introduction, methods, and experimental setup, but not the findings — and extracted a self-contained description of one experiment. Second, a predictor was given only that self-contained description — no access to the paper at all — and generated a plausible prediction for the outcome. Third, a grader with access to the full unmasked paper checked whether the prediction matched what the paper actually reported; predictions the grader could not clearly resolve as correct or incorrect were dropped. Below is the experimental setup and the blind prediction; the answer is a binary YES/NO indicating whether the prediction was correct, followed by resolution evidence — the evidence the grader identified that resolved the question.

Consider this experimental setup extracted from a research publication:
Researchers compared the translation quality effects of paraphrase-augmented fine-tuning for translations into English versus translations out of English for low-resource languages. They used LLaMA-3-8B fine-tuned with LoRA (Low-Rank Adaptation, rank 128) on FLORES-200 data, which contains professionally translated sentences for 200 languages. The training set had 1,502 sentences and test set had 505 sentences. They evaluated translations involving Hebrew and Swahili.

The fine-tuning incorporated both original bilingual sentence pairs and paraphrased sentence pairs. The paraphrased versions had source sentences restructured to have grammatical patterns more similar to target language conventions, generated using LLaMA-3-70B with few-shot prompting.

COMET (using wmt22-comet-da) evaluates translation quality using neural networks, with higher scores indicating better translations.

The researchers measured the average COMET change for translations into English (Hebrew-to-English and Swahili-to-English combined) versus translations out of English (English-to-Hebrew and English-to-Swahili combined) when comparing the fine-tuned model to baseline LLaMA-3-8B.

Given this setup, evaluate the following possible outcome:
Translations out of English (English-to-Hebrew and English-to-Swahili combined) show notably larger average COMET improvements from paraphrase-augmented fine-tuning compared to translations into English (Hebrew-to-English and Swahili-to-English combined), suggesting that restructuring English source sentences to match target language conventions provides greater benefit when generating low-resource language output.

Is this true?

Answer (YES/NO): NO